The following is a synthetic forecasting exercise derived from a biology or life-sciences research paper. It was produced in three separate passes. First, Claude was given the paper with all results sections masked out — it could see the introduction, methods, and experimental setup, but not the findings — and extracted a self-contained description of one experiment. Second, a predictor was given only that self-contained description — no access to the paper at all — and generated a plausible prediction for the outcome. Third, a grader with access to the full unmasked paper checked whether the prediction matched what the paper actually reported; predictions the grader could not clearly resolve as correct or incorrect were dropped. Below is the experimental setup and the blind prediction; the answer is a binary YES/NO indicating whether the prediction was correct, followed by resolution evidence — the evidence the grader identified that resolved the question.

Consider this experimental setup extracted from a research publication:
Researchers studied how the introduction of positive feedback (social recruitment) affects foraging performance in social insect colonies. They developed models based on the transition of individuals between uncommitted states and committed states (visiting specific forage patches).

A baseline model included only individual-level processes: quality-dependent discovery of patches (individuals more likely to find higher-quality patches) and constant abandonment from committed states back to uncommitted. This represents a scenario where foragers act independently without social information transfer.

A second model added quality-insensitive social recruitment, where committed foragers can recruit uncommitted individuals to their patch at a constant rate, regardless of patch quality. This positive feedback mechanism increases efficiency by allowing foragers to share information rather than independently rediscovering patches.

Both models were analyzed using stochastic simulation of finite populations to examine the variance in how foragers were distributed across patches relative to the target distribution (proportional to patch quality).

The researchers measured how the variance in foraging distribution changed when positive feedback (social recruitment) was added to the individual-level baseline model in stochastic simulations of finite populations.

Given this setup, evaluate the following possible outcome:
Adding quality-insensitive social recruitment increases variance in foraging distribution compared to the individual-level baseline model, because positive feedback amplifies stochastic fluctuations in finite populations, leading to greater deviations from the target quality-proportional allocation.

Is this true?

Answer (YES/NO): YES